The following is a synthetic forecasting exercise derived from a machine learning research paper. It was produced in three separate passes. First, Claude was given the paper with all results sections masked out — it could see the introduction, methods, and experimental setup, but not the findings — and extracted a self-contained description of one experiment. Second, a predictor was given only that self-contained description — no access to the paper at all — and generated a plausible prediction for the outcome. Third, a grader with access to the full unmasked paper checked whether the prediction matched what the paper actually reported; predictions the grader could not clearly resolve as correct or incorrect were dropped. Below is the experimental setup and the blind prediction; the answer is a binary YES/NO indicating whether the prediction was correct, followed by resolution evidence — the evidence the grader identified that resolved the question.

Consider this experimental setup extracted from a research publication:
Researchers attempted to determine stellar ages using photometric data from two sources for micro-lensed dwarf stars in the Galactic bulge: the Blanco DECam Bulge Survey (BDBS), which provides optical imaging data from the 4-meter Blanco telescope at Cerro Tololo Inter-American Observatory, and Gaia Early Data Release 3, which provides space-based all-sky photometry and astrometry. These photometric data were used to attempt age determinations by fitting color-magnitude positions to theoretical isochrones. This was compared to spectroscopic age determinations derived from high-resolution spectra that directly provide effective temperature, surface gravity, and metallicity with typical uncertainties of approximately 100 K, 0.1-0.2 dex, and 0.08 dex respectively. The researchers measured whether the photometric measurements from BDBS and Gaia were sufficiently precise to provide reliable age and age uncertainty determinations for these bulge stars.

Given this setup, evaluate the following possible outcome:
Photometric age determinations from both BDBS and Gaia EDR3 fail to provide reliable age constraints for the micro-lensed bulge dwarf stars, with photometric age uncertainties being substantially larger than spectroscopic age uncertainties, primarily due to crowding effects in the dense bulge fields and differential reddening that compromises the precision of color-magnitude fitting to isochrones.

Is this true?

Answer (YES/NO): NO